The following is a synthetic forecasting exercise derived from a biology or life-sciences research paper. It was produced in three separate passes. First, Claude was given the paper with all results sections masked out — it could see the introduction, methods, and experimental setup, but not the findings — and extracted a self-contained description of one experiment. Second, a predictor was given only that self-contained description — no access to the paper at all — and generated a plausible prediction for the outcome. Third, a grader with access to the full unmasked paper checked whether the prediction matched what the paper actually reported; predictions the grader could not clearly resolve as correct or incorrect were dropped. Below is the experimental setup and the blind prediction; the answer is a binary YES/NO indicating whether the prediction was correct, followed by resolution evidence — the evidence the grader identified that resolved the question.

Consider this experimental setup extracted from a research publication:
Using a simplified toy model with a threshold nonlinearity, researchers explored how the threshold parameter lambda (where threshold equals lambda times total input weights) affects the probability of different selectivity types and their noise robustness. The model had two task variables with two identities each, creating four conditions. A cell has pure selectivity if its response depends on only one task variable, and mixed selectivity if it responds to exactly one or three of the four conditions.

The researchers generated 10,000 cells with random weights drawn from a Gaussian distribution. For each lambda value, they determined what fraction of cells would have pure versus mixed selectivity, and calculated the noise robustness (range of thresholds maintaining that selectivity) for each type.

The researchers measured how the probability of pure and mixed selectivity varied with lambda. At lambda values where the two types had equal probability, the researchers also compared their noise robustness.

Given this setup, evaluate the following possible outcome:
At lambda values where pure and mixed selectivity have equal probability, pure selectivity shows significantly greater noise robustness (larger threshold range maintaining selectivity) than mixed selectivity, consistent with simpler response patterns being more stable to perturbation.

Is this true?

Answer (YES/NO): YES